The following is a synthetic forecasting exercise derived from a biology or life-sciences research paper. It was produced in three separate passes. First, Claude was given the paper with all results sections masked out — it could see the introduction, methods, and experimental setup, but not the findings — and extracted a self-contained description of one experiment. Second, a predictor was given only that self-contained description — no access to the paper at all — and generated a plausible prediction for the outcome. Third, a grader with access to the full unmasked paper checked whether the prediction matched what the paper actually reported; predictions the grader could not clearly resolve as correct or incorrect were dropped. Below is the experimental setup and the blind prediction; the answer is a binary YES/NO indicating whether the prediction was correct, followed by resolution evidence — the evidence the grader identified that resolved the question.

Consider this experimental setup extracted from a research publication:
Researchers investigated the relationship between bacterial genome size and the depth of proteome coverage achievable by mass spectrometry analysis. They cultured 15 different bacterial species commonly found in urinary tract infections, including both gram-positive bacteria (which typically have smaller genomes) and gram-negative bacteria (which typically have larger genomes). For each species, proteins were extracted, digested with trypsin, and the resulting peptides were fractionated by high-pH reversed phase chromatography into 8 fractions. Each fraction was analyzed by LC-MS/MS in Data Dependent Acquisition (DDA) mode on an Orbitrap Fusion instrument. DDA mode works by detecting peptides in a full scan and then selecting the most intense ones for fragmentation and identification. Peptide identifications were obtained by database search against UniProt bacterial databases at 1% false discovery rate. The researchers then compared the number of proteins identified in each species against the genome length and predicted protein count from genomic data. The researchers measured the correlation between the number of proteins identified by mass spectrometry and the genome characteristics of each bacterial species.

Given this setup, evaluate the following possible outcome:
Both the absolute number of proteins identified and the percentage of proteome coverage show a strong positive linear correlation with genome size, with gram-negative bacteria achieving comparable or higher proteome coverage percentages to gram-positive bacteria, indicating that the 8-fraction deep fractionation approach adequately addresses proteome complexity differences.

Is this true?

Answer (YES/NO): NO